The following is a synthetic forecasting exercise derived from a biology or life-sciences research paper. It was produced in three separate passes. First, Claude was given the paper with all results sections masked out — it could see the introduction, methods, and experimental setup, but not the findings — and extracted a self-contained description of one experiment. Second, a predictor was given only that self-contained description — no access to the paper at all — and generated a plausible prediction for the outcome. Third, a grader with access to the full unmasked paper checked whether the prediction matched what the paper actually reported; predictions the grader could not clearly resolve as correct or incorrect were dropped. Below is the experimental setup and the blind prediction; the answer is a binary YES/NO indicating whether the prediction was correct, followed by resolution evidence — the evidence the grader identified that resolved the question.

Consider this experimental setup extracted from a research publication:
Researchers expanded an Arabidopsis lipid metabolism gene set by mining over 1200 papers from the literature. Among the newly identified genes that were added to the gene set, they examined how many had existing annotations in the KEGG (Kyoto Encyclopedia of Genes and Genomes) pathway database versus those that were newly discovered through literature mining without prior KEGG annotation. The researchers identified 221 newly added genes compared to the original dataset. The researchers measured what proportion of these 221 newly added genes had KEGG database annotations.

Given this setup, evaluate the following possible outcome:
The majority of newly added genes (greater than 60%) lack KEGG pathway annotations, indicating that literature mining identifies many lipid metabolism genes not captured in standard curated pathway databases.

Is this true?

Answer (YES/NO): NO